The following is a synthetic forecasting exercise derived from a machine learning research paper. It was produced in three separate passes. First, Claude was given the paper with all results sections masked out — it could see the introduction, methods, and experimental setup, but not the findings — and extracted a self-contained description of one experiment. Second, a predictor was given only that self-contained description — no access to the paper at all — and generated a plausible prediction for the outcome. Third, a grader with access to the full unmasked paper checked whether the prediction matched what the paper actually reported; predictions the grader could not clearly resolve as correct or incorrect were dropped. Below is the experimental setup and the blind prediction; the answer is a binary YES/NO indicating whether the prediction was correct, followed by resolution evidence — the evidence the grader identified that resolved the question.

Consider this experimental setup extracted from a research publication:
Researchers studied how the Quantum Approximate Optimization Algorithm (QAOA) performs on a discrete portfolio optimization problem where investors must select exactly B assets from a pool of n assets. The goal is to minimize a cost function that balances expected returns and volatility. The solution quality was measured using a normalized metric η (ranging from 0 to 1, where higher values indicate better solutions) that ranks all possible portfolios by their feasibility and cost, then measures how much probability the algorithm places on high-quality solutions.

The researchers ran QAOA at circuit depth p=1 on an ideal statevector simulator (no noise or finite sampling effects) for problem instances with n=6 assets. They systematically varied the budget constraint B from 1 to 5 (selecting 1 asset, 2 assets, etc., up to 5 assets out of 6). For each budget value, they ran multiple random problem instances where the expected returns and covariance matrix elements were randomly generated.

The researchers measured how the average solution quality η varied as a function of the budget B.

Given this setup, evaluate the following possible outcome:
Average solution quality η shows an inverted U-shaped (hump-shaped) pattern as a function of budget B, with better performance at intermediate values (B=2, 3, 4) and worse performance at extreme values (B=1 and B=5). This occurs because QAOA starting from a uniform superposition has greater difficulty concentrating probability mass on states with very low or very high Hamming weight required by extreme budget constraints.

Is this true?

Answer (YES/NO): NO